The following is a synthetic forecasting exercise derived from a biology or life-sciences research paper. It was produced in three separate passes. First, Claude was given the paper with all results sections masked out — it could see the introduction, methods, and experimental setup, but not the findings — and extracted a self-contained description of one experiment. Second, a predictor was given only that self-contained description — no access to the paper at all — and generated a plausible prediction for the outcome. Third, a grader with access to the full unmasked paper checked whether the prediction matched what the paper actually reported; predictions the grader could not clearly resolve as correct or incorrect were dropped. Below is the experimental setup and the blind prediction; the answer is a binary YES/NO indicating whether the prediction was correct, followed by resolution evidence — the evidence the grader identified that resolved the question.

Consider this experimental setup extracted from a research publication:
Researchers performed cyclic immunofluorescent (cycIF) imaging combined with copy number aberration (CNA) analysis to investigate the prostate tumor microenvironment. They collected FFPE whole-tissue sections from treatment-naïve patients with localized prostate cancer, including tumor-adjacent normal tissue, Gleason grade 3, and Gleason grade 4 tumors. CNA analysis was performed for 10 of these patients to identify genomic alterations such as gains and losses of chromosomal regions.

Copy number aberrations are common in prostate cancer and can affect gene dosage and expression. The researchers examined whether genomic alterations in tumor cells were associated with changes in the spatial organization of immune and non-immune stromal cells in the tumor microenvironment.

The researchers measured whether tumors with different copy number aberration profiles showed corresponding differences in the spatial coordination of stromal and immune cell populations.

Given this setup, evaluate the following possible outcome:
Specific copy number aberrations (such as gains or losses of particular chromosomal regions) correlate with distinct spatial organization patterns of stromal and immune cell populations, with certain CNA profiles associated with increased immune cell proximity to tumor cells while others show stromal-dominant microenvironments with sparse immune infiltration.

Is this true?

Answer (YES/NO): NO